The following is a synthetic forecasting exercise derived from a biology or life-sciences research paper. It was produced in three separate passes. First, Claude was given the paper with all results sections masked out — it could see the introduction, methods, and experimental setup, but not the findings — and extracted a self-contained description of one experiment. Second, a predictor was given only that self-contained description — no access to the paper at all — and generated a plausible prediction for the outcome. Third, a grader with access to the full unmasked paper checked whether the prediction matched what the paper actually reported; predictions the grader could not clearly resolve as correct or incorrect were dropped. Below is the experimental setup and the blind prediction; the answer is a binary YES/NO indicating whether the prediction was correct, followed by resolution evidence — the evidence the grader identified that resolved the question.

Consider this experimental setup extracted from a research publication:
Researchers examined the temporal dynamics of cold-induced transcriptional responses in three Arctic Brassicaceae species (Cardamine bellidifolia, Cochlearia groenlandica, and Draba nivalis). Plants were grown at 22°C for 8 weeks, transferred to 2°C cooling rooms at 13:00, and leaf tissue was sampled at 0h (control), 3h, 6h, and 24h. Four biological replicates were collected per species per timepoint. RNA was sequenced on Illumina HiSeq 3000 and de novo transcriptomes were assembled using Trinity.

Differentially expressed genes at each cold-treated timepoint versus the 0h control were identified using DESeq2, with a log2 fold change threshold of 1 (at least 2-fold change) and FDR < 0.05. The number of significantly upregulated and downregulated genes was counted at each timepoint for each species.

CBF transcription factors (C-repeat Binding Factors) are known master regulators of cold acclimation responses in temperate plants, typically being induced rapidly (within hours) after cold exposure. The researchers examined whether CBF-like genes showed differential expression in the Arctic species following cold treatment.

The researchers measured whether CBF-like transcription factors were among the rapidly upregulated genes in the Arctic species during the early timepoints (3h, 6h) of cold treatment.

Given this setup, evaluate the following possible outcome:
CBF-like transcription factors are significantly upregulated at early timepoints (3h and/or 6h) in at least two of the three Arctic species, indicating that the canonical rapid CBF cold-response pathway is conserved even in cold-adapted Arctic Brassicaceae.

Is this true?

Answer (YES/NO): YES